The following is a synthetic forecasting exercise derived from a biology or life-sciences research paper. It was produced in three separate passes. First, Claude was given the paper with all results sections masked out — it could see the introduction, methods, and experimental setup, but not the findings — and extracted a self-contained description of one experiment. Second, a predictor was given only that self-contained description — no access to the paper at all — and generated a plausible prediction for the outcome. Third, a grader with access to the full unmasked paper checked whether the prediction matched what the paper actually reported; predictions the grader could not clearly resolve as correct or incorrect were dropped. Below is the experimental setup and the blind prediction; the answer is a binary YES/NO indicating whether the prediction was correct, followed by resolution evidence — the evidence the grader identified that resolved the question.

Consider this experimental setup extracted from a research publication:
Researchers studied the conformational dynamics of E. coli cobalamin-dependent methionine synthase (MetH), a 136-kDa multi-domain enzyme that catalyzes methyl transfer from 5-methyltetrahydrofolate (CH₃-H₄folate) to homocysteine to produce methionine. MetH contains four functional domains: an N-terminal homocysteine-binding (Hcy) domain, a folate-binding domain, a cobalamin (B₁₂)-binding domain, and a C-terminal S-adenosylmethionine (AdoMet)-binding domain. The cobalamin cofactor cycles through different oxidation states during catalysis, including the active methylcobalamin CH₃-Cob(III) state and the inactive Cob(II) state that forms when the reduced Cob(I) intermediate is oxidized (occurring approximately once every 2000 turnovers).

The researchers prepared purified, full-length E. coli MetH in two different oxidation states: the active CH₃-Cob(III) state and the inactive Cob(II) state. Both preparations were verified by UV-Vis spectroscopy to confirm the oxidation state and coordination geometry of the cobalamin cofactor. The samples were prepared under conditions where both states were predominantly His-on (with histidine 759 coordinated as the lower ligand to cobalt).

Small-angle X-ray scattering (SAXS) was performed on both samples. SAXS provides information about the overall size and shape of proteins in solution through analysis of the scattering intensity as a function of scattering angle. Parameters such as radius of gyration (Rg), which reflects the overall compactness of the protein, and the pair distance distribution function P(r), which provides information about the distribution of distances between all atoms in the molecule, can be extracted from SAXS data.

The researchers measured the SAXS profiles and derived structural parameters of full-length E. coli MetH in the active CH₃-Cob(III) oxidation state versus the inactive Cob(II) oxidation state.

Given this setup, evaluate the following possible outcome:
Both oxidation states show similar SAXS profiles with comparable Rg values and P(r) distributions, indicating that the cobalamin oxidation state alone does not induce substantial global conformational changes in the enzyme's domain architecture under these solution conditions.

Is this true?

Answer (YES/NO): YES